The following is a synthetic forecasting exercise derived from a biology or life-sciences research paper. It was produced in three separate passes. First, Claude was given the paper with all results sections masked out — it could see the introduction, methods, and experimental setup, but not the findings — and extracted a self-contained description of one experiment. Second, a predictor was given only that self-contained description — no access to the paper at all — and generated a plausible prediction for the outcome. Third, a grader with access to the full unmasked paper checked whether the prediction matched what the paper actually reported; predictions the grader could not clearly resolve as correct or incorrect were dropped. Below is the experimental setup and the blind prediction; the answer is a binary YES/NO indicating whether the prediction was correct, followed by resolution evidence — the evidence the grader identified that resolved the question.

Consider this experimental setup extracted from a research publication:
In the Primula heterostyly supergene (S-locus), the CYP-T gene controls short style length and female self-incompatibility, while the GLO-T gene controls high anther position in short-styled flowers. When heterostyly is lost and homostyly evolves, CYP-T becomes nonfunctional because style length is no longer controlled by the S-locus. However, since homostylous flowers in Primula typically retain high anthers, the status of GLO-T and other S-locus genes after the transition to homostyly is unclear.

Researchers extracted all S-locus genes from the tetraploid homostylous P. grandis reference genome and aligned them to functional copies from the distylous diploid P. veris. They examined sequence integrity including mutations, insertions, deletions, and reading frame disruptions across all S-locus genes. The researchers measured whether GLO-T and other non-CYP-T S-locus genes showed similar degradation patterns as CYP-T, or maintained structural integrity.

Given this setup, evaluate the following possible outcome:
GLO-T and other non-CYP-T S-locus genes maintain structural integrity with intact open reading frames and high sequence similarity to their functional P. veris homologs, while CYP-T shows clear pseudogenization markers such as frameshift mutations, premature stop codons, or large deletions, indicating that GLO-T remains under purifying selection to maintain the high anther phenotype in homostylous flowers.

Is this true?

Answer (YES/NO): YES